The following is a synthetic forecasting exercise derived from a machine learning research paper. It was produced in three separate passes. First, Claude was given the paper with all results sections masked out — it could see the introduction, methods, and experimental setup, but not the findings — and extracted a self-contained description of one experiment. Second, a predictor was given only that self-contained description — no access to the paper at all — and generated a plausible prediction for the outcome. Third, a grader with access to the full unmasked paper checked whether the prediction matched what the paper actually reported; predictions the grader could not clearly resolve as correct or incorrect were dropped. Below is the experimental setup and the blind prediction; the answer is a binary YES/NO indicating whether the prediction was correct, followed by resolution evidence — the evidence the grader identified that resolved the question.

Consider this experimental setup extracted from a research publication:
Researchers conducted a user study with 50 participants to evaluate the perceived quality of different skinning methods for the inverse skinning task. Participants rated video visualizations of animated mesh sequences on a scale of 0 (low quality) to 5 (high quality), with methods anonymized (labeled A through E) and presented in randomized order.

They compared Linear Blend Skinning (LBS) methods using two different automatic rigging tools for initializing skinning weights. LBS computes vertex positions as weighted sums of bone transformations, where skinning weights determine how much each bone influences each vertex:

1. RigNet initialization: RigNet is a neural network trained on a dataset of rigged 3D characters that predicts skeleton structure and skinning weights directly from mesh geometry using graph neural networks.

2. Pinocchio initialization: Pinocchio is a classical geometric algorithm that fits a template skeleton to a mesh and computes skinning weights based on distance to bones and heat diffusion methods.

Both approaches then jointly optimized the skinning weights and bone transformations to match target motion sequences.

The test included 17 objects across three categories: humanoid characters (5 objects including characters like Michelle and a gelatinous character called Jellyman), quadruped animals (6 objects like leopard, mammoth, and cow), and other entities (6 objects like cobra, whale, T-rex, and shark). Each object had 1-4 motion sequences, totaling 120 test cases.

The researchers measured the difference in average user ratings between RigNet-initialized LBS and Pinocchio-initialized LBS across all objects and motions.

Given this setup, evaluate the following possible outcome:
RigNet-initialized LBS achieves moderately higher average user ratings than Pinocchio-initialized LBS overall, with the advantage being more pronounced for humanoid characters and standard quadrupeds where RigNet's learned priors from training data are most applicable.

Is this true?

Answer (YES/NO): NO